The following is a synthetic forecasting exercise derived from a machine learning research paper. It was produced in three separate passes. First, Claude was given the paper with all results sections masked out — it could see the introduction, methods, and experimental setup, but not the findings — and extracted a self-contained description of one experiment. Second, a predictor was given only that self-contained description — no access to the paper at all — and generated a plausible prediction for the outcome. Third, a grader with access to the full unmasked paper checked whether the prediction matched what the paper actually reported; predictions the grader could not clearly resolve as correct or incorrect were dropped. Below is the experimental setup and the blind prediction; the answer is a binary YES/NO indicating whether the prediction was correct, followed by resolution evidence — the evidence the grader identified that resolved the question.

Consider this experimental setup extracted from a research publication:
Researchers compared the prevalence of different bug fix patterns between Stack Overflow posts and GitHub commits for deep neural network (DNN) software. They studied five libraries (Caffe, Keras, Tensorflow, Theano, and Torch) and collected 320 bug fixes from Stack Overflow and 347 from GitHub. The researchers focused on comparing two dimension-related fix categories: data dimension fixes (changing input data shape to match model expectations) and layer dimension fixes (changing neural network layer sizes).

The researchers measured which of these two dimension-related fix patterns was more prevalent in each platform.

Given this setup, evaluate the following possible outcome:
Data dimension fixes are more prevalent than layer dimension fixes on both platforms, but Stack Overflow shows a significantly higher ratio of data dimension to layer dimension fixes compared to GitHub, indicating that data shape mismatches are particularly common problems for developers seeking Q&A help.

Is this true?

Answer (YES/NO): NO